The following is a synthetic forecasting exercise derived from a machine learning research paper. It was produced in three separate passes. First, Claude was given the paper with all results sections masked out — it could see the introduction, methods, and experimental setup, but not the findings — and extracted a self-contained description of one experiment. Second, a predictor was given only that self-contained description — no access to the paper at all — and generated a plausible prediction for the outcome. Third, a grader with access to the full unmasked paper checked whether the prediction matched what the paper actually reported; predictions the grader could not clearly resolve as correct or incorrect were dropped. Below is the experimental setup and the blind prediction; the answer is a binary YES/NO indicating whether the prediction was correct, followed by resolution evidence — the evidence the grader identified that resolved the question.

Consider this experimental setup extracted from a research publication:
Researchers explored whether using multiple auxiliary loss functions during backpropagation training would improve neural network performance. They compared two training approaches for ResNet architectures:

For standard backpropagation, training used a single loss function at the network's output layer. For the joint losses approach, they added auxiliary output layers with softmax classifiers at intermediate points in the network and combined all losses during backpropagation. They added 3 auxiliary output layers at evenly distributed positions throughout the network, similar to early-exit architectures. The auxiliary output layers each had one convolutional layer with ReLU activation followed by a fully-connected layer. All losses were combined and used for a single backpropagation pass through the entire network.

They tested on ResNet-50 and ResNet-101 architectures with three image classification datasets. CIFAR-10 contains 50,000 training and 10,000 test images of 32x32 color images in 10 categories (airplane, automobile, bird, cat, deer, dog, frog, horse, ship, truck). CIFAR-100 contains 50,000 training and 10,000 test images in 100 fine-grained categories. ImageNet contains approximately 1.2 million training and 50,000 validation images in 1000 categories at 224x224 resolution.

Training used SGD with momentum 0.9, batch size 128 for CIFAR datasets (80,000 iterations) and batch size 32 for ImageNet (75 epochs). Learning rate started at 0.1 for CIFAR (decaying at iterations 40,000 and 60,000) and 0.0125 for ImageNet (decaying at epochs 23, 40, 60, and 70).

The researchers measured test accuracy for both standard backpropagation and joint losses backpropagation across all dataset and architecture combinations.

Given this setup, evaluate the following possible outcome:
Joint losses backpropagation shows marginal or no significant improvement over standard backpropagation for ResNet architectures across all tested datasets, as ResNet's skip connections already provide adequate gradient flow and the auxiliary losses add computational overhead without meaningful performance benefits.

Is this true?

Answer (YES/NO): NO